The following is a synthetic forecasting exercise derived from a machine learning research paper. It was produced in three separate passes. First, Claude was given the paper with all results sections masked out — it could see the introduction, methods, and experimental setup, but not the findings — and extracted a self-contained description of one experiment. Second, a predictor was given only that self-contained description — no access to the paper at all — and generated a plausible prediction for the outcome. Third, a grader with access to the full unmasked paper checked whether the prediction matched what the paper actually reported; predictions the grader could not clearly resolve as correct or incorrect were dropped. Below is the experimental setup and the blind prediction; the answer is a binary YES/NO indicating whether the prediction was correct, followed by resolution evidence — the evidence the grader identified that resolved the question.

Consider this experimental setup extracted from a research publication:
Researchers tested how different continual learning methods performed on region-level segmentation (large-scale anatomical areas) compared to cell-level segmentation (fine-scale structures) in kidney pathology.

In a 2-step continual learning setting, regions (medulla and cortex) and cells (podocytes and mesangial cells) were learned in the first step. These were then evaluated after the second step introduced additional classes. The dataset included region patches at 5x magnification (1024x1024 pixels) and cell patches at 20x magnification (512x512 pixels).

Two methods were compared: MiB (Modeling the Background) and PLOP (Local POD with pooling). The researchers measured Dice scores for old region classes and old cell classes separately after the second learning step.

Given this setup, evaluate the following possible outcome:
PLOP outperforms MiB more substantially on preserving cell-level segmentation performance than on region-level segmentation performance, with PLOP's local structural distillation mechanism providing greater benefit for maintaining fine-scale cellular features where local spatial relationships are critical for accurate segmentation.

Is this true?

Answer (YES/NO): NO